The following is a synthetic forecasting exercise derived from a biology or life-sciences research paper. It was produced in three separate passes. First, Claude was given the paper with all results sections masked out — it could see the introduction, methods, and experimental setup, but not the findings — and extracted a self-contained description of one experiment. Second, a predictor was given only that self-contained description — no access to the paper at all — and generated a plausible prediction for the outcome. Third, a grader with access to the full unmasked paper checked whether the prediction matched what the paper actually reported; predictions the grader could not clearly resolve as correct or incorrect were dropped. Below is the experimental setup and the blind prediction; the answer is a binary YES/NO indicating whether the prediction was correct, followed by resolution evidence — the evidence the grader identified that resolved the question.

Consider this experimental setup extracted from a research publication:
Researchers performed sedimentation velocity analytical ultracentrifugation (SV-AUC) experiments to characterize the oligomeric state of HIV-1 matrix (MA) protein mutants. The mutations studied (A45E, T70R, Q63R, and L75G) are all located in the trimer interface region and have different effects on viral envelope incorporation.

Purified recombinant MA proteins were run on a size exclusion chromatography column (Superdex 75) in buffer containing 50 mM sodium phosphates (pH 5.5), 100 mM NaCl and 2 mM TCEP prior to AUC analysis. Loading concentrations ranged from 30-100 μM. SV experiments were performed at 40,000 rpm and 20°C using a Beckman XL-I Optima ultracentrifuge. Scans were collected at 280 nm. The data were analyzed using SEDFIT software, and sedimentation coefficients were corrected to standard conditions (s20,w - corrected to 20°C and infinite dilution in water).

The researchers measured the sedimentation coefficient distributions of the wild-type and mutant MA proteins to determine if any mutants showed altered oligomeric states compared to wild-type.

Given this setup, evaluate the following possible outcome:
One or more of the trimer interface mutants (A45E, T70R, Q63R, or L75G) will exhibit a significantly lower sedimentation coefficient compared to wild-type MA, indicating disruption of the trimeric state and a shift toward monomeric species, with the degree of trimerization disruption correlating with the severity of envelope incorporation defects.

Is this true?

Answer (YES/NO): NO